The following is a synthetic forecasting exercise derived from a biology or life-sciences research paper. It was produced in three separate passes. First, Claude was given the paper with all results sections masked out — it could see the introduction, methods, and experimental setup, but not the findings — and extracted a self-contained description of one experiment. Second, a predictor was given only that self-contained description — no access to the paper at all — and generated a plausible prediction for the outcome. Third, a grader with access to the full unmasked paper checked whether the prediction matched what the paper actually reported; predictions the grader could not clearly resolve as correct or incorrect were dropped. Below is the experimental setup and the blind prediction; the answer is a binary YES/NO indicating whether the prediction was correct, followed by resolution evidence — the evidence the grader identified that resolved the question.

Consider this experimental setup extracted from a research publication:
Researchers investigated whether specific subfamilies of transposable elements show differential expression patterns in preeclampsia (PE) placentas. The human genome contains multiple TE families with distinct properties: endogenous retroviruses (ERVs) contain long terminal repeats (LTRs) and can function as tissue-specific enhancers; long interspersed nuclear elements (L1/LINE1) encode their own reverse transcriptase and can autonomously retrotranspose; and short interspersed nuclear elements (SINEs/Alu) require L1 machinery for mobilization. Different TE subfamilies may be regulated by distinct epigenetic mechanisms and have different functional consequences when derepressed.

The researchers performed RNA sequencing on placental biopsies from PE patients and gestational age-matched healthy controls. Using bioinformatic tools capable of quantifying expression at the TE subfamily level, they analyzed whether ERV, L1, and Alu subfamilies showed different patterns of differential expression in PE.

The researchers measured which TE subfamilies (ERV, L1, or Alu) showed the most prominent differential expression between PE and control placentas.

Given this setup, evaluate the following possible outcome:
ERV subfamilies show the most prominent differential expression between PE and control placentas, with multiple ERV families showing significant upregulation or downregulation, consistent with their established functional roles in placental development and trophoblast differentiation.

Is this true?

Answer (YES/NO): NO